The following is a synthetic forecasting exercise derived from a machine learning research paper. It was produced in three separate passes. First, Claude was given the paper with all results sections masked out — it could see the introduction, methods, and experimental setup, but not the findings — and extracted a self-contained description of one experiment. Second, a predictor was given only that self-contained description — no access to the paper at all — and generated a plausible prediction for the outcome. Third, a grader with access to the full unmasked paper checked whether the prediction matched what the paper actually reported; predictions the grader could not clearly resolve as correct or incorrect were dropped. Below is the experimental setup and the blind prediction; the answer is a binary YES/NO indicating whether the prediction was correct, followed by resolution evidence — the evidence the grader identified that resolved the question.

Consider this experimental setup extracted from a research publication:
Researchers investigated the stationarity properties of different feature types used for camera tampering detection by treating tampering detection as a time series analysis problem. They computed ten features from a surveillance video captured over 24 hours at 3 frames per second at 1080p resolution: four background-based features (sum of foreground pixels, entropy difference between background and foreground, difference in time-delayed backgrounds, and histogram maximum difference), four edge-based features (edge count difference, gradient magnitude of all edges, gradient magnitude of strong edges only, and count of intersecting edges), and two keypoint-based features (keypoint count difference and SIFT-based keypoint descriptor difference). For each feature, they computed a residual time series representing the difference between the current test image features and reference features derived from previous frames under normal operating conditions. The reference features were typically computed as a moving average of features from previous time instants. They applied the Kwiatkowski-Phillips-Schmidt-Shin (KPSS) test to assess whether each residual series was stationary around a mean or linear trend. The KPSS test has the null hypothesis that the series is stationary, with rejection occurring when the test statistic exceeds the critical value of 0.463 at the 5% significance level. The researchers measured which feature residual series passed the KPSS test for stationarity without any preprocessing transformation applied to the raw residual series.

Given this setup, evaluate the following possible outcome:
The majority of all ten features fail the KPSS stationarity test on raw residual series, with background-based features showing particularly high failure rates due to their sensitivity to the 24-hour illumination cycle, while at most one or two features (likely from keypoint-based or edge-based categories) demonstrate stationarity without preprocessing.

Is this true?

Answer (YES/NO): NO